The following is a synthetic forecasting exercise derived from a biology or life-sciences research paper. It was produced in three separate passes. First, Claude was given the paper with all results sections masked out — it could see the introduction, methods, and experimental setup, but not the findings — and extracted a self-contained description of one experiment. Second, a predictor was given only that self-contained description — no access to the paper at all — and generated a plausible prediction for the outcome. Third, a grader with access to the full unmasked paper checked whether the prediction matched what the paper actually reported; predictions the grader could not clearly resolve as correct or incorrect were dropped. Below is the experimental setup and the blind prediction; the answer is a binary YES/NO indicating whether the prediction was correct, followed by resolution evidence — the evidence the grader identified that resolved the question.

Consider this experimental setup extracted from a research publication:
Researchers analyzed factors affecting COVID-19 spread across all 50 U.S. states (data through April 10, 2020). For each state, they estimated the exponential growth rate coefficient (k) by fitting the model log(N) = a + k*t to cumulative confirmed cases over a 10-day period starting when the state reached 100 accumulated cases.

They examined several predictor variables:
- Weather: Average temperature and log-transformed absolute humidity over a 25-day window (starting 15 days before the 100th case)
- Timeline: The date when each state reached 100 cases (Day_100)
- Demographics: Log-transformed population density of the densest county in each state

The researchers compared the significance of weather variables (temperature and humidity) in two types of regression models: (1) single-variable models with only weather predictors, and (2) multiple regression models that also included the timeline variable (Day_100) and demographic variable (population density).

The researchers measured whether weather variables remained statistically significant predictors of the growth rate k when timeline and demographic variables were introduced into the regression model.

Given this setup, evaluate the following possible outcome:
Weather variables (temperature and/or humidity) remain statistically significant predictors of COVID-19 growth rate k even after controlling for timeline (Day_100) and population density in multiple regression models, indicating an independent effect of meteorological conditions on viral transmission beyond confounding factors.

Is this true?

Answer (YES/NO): NO